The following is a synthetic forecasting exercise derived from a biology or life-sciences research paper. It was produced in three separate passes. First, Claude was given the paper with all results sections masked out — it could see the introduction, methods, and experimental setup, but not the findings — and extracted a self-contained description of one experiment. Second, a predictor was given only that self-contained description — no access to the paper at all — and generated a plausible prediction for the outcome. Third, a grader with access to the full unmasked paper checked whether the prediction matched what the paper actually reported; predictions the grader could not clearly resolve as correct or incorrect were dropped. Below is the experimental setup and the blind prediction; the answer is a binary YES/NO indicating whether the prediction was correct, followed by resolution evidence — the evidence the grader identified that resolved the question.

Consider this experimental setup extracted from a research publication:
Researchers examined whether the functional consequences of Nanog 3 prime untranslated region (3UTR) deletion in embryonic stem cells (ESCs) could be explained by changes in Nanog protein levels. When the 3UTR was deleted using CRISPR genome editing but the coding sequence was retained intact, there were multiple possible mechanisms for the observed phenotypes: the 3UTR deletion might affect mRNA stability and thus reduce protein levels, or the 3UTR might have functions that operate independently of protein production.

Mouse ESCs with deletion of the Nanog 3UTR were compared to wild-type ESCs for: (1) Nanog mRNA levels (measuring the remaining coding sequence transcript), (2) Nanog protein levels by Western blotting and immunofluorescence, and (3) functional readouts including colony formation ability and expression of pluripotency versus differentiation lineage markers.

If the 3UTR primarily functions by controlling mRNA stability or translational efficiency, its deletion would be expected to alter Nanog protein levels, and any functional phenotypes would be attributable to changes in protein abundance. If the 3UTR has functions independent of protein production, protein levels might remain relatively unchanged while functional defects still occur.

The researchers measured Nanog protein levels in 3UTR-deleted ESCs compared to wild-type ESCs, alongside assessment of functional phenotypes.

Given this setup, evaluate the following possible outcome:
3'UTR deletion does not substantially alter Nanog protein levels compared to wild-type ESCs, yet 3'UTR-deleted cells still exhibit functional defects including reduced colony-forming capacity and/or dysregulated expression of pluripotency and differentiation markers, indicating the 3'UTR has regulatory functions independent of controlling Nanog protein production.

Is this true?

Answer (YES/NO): YES